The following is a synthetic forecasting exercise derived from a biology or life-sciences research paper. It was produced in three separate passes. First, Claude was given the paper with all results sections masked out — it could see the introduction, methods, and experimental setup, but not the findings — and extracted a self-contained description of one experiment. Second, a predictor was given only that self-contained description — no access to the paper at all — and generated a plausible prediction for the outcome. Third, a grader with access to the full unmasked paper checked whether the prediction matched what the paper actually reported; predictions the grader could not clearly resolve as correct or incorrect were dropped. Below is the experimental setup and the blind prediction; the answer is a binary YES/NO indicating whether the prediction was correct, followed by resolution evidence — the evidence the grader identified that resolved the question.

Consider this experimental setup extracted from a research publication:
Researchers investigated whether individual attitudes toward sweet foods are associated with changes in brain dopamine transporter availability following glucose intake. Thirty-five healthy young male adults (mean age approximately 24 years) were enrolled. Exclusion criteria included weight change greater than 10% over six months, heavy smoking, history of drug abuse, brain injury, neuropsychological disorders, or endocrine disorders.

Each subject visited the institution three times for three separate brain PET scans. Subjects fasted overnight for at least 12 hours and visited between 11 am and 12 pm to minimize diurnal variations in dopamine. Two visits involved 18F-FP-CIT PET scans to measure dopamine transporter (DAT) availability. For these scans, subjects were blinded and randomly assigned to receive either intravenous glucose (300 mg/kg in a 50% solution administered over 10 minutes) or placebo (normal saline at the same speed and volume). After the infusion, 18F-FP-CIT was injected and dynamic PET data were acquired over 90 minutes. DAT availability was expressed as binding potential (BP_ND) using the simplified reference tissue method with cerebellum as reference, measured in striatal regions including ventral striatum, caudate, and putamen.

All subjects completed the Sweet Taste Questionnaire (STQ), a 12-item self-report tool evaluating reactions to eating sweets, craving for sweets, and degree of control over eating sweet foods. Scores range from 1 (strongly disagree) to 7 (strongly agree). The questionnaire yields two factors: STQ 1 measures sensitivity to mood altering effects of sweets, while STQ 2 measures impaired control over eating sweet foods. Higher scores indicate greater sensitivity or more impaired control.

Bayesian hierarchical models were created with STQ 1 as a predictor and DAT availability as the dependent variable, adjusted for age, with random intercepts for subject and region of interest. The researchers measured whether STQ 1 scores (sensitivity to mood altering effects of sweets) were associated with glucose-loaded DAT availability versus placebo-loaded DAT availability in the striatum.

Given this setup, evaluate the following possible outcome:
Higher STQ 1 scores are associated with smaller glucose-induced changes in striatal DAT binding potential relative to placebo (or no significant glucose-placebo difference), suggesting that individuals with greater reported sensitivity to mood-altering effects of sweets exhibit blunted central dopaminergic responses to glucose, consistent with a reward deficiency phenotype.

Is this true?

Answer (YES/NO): NO